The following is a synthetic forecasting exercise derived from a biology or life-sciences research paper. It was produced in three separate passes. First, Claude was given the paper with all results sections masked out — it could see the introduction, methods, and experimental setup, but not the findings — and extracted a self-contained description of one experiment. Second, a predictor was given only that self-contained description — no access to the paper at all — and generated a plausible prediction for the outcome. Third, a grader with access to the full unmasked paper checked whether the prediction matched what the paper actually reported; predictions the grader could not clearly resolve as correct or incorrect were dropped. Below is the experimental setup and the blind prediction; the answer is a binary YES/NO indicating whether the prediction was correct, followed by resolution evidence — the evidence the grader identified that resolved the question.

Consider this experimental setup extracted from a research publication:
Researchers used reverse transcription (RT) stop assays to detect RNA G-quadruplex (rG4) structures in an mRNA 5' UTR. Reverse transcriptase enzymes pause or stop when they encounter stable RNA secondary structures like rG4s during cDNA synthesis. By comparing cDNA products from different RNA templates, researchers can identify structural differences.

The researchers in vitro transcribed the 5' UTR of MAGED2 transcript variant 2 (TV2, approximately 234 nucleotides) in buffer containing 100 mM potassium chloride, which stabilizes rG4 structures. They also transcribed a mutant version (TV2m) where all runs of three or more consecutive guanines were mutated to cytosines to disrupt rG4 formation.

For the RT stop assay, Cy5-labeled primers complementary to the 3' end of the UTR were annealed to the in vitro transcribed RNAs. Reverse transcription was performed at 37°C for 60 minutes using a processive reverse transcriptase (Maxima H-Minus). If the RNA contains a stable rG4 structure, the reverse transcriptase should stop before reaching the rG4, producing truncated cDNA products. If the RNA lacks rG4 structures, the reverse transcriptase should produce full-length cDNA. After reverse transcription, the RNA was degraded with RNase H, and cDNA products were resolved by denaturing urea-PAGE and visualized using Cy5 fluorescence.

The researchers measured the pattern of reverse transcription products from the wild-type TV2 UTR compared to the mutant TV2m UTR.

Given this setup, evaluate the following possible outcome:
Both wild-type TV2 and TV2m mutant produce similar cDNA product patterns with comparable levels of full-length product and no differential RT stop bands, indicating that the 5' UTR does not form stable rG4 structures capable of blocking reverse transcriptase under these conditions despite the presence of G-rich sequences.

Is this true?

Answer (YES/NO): NO